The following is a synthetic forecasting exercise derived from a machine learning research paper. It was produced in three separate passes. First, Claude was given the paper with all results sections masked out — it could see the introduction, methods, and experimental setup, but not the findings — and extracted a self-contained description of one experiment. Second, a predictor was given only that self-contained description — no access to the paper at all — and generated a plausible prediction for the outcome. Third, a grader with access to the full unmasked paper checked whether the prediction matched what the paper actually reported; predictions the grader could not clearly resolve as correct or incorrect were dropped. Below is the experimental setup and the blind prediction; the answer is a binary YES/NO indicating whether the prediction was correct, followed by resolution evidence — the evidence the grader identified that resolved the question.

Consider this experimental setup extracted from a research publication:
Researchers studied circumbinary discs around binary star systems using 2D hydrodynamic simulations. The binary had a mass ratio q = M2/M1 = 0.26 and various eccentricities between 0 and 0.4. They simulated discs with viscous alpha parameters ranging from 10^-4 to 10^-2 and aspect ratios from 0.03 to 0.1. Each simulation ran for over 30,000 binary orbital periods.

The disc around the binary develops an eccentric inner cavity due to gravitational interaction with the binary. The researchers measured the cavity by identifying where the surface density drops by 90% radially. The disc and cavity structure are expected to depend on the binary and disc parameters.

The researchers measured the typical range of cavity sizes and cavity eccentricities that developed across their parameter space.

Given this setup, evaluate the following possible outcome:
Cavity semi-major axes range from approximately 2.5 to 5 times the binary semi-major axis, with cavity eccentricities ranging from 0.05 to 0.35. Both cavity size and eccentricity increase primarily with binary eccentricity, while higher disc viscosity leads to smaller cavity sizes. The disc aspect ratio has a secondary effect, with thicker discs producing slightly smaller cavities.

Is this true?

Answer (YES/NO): NO